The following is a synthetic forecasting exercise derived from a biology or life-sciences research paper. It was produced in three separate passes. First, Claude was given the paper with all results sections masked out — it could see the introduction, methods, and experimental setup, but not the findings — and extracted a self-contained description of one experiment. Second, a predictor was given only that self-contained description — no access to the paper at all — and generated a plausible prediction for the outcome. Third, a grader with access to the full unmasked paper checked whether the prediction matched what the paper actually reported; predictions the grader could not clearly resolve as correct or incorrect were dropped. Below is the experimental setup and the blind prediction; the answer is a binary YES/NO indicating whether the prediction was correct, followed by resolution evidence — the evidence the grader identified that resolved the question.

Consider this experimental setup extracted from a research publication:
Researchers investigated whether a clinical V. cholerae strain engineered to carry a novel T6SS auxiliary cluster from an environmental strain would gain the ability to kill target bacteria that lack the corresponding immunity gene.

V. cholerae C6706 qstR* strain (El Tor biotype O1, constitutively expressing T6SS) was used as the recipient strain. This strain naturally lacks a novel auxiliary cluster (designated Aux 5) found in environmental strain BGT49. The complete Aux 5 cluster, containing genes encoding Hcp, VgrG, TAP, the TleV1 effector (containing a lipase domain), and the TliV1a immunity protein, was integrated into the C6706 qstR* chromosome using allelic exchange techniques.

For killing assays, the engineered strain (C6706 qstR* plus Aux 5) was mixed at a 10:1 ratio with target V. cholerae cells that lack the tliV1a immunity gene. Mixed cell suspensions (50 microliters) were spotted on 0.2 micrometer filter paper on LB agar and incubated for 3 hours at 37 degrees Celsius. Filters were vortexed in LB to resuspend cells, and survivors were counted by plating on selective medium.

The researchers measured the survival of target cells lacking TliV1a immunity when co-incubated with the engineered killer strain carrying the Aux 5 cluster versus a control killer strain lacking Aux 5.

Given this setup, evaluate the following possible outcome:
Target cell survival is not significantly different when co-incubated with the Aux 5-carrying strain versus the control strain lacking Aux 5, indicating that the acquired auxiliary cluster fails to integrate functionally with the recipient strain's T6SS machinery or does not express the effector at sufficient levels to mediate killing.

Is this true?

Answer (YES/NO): NO